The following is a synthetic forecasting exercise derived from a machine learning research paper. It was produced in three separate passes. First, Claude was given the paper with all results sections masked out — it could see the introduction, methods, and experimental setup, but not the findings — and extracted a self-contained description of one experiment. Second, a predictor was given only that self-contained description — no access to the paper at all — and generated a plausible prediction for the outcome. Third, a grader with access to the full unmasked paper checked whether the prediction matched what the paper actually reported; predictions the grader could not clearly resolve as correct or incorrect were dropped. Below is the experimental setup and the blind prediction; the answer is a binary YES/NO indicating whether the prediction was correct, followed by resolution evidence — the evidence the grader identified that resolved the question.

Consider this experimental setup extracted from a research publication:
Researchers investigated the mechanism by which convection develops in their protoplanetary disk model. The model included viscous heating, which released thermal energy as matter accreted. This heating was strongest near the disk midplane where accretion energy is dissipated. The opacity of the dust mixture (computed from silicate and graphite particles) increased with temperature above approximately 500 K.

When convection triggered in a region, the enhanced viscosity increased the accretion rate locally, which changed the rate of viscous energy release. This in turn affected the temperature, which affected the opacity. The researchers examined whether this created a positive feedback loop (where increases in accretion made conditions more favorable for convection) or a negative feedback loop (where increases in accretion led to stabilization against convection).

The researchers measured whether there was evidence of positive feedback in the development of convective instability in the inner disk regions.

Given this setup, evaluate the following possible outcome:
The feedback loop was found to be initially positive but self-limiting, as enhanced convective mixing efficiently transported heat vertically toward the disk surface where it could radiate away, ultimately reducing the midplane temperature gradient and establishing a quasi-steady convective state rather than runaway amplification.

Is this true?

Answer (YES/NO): NO